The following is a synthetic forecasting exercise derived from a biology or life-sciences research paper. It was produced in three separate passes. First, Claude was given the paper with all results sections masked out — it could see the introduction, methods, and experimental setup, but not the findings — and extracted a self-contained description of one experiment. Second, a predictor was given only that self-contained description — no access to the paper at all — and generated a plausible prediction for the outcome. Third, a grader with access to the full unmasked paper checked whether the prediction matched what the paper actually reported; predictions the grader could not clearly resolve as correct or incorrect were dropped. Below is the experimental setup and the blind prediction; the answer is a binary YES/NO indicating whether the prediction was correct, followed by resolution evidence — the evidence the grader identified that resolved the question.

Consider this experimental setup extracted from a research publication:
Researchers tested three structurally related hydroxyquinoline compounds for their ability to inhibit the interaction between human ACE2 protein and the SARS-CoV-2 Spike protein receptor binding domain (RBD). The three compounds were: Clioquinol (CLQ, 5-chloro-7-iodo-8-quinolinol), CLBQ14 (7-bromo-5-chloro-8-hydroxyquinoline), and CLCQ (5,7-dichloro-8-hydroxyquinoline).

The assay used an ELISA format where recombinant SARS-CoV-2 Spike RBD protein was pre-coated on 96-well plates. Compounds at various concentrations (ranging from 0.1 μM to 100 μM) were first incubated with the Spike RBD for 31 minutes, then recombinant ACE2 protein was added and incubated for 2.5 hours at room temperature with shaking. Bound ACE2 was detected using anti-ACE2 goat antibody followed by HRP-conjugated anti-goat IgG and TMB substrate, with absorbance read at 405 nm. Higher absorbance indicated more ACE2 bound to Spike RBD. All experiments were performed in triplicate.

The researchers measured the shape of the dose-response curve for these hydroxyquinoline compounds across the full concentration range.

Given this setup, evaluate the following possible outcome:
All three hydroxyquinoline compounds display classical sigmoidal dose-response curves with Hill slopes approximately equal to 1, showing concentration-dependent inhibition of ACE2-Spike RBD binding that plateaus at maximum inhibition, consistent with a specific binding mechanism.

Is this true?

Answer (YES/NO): NO